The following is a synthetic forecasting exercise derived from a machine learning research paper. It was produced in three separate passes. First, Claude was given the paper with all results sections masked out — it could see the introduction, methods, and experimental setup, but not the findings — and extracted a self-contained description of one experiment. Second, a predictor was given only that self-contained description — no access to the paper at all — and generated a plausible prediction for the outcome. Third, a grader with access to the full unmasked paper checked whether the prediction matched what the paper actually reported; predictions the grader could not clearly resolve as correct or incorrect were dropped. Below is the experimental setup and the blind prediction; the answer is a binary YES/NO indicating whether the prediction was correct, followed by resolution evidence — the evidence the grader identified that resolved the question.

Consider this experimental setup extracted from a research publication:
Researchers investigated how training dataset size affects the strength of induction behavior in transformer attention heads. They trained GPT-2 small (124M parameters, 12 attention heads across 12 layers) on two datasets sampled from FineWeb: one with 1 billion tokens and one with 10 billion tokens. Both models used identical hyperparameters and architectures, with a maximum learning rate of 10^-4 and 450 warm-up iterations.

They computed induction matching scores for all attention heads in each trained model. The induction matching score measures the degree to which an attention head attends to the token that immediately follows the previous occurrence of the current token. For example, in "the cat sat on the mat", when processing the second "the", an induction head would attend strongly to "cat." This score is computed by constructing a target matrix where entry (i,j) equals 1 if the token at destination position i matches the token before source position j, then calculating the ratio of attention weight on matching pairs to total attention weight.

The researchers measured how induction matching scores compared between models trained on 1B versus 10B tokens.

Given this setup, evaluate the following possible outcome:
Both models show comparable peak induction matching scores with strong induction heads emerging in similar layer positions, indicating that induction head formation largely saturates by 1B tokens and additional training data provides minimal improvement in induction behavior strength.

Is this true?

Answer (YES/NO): NO